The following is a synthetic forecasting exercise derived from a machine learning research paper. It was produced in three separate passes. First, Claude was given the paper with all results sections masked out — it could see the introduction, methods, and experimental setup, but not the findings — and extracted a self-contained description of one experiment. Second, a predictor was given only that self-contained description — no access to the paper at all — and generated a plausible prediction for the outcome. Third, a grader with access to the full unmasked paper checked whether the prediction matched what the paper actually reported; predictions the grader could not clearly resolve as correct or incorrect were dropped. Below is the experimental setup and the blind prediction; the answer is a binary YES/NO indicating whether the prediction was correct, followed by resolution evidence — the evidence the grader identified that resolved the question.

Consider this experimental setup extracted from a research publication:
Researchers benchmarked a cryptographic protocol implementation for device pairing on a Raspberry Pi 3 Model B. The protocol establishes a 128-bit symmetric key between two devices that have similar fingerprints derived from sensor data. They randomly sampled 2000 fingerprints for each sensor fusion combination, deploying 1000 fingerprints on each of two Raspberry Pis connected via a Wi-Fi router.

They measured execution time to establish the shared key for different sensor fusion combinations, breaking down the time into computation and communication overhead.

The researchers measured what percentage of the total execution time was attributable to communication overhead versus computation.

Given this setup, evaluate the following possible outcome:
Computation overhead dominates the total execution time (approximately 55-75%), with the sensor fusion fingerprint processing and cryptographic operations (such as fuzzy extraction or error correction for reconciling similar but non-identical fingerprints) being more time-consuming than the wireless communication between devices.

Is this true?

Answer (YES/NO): NO